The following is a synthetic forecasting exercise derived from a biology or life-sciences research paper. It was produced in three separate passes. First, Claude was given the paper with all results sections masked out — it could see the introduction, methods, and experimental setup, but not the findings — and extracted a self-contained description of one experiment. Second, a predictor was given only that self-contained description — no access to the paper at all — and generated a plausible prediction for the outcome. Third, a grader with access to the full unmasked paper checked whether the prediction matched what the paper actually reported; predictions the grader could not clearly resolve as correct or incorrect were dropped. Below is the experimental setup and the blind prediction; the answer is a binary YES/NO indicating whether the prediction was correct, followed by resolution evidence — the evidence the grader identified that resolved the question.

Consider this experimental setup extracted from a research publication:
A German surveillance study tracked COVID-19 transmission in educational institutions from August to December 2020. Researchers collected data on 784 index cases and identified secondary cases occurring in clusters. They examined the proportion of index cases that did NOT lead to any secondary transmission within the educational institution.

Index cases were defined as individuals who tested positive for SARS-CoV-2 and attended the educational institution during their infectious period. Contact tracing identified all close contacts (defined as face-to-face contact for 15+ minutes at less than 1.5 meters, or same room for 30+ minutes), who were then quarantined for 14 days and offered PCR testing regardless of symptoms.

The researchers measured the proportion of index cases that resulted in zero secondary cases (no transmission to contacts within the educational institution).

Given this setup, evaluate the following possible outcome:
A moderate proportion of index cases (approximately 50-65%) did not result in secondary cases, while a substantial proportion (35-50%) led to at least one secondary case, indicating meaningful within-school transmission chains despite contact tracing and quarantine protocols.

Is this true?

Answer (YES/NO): NO